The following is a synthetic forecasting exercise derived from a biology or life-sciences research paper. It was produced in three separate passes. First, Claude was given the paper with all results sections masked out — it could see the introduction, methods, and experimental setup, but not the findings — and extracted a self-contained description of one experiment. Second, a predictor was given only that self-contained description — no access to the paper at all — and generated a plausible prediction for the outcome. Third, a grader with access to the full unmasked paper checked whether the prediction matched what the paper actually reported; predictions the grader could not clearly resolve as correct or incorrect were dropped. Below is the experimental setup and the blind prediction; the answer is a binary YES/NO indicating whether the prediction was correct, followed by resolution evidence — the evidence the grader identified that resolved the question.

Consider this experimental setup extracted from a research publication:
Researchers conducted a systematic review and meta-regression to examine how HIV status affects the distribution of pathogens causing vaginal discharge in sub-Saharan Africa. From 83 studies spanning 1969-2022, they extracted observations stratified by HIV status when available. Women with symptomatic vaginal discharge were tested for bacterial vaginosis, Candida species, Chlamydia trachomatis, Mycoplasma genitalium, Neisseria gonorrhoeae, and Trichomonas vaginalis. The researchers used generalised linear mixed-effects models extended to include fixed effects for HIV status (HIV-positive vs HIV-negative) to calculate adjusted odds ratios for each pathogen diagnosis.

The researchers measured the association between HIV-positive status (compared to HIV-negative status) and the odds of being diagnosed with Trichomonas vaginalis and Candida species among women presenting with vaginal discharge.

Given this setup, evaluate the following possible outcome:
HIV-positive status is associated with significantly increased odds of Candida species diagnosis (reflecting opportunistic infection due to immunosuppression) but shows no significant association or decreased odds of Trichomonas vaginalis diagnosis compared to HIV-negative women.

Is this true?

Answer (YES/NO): NO